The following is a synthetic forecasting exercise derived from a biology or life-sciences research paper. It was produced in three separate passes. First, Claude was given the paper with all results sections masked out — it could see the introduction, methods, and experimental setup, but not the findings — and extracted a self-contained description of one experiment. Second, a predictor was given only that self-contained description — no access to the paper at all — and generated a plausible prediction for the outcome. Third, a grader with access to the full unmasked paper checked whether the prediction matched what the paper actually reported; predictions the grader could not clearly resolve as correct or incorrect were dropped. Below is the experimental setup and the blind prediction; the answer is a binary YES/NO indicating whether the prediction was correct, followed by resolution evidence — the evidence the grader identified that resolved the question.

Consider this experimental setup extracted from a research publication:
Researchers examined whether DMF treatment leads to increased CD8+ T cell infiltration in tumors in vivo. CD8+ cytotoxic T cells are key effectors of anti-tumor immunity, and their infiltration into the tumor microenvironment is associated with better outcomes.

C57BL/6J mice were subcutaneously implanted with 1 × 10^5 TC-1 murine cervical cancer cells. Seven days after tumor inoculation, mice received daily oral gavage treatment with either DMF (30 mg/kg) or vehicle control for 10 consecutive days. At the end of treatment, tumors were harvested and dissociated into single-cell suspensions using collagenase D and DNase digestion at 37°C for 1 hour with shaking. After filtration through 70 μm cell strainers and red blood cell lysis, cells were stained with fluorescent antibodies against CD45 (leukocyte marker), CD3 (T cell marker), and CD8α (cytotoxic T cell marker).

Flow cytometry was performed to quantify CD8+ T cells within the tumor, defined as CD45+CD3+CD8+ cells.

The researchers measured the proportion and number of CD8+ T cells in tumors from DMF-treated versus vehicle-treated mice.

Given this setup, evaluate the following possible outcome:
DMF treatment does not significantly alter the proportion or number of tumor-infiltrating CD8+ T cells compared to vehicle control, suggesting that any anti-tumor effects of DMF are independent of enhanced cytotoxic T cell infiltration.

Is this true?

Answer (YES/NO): NO